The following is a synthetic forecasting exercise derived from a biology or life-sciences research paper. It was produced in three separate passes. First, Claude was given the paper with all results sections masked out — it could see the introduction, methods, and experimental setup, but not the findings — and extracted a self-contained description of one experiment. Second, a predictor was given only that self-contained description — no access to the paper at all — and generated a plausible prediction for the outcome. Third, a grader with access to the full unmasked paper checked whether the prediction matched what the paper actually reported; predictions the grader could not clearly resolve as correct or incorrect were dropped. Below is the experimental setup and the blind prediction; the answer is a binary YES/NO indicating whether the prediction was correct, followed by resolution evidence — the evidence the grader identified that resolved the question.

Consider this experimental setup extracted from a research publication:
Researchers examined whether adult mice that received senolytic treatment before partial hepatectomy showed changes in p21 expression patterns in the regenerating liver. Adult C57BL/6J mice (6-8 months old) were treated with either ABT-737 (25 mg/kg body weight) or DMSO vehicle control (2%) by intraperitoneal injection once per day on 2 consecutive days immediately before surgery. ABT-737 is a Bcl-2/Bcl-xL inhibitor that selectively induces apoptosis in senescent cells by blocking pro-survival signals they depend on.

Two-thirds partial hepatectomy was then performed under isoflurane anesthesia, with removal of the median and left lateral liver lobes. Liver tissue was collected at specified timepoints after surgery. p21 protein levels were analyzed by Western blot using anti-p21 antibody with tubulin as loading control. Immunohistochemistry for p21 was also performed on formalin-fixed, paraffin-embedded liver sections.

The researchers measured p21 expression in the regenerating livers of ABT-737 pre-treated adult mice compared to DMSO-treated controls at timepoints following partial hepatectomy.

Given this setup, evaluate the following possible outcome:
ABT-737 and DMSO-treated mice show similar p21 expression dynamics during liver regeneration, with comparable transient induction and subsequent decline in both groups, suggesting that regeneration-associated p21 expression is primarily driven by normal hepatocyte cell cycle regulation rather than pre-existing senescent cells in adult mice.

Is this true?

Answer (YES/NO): NO